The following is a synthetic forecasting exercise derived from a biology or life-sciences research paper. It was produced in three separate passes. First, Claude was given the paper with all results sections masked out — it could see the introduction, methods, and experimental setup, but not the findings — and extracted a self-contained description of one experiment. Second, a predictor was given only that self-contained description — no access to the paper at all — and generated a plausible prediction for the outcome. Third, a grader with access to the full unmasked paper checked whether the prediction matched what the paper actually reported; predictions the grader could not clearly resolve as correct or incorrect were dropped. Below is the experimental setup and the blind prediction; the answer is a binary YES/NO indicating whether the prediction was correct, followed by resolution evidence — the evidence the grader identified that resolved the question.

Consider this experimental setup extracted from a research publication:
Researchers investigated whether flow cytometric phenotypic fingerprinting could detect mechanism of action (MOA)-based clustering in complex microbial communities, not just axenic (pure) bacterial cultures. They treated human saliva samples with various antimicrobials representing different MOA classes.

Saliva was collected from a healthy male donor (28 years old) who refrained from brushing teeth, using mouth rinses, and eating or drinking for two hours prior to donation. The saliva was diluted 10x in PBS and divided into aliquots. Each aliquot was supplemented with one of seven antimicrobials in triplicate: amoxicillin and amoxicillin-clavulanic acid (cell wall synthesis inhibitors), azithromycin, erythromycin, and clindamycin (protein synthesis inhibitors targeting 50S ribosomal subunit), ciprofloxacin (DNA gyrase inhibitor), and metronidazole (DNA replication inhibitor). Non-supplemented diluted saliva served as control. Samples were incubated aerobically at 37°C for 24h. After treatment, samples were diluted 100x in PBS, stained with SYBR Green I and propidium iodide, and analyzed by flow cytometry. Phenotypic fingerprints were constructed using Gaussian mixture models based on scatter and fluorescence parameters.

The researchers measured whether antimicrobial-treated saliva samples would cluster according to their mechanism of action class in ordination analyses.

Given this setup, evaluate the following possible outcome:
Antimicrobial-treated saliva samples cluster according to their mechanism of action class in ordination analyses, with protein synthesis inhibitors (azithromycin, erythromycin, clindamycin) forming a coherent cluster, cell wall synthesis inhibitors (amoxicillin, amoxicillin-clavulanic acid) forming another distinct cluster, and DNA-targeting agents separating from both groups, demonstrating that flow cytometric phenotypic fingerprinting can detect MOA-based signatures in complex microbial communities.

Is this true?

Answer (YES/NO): NO